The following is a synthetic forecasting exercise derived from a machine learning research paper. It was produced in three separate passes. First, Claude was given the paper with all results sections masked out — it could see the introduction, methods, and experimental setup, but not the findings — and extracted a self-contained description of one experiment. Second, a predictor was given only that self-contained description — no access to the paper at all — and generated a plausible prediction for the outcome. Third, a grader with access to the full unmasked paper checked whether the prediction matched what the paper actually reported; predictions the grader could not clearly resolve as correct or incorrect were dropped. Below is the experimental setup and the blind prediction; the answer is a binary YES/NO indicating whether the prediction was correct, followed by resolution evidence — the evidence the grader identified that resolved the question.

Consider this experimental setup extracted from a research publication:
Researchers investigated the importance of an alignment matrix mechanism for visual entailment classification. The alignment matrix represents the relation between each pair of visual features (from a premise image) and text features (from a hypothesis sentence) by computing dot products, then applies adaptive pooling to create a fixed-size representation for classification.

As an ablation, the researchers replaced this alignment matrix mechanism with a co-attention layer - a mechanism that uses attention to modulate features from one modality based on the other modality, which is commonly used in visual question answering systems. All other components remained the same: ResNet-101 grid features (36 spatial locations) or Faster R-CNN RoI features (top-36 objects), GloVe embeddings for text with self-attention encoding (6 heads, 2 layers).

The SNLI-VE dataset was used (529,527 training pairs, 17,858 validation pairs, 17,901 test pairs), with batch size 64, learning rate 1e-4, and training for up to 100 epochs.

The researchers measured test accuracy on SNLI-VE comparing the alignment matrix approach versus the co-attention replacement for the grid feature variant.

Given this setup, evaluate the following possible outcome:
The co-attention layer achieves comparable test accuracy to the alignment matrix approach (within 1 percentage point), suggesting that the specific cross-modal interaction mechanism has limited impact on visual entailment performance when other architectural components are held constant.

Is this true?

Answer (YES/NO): NO